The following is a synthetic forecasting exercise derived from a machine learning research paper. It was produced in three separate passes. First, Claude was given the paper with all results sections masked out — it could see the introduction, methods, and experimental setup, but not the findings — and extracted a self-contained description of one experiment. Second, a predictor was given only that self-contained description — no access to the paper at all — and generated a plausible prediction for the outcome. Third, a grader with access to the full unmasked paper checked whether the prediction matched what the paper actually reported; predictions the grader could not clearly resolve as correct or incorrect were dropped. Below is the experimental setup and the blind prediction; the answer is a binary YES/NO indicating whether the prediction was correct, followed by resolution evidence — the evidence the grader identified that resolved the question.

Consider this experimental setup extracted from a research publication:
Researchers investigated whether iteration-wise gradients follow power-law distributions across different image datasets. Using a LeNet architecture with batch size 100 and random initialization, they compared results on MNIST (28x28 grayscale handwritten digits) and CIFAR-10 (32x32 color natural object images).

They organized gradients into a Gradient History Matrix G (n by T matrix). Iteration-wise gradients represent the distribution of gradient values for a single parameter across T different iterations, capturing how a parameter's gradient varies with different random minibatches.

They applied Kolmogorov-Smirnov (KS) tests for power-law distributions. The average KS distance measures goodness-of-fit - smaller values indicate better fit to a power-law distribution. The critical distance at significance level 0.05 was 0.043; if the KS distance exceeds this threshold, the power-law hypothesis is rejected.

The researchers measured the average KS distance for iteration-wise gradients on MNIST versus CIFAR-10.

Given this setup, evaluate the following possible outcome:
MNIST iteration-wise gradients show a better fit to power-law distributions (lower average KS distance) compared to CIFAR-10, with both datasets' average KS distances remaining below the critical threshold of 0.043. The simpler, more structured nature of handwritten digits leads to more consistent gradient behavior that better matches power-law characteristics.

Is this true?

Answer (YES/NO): NO